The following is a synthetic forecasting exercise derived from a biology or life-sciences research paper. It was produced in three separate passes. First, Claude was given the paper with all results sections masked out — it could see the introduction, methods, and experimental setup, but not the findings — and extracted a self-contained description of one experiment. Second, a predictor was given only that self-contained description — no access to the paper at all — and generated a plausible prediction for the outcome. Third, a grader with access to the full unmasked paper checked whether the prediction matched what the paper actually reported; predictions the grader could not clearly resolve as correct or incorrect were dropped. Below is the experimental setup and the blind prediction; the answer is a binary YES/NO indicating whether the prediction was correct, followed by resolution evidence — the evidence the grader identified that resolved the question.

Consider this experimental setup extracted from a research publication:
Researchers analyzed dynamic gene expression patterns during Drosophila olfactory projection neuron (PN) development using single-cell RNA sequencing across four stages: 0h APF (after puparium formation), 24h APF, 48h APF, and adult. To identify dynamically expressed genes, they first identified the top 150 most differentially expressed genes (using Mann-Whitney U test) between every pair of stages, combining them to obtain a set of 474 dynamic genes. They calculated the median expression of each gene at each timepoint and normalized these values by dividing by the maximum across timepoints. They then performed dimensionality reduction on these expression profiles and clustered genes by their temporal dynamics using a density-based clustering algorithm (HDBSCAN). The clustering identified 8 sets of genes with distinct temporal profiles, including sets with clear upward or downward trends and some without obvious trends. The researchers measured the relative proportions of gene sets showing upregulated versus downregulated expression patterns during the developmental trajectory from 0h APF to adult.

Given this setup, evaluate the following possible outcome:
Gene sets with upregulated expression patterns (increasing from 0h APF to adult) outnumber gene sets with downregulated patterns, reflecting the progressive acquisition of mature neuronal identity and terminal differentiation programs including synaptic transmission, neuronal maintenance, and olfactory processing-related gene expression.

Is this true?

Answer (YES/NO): NO